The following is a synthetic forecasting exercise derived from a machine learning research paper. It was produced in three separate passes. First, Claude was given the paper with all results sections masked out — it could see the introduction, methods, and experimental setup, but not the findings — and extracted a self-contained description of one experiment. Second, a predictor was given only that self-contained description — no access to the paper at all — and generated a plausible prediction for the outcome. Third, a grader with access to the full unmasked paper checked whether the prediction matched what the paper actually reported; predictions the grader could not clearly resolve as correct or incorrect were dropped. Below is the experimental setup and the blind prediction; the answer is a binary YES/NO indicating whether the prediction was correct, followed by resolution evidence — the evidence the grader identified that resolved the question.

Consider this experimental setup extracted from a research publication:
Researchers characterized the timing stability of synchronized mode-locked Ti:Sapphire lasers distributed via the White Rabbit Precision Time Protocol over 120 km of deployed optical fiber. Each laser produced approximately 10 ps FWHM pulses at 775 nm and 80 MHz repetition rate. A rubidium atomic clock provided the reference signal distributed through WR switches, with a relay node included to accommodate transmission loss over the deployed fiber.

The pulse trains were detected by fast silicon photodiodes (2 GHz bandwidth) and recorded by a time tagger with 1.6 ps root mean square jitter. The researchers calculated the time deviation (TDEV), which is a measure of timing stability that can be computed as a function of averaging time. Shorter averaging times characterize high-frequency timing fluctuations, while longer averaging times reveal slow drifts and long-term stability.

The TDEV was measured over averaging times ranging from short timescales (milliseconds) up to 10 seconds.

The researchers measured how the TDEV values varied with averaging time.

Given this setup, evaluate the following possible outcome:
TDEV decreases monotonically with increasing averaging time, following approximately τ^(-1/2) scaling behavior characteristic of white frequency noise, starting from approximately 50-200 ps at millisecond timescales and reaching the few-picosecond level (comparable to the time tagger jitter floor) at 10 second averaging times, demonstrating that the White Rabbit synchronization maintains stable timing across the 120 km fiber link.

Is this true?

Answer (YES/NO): NO